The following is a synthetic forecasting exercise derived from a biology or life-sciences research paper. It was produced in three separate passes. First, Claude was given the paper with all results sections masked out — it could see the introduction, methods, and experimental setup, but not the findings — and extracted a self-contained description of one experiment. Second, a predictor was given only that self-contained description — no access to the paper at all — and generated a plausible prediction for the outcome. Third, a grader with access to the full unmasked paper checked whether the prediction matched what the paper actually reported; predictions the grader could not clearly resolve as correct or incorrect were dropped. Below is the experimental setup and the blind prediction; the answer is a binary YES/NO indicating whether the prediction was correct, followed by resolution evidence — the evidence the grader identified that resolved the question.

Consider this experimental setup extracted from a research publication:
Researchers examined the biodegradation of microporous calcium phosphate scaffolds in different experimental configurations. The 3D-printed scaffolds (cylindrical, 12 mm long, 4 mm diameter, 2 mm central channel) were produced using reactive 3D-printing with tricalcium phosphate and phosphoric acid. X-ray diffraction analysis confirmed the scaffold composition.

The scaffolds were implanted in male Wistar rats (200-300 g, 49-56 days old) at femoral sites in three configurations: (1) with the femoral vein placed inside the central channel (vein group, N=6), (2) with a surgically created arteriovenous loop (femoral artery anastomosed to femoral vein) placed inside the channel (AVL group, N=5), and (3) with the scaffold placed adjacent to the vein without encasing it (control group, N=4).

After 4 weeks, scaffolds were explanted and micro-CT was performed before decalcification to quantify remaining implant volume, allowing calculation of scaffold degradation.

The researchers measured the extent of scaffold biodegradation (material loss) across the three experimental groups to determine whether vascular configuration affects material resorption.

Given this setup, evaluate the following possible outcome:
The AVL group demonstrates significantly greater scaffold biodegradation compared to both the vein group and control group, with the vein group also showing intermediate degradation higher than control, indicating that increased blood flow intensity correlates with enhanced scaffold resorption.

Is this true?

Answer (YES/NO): NO